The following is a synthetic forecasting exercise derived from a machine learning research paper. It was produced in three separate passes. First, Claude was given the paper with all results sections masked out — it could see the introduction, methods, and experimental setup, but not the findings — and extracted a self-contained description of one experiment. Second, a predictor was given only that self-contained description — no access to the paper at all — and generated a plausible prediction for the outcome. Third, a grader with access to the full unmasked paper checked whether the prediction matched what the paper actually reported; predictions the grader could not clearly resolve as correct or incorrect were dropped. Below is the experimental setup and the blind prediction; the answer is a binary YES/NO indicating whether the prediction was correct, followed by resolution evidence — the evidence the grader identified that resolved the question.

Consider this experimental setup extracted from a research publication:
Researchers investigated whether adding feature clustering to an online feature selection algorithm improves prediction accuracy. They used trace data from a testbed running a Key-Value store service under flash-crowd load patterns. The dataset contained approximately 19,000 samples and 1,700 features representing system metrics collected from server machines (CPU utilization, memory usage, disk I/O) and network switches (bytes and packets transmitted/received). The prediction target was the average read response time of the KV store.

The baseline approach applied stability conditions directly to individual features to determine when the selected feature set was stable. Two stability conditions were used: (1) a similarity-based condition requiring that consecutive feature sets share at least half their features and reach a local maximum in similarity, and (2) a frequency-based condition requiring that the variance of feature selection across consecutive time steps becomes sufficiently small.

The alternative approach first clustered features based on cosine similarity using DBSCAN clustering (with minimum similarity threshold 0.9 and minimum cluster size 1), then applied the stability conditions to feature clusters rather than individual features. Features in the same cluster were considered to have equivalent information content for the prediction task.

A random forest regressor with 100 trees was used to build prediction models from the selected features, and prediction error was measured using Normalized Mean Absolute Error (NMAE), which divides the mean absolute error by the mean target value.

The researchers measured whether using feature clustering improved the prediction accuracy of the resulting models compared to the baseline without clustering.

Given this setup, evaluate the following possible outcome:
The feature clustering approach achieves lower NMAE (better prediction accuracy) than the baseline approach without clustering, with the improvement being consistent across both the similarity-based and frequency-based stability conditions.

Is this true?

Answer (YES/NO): NO